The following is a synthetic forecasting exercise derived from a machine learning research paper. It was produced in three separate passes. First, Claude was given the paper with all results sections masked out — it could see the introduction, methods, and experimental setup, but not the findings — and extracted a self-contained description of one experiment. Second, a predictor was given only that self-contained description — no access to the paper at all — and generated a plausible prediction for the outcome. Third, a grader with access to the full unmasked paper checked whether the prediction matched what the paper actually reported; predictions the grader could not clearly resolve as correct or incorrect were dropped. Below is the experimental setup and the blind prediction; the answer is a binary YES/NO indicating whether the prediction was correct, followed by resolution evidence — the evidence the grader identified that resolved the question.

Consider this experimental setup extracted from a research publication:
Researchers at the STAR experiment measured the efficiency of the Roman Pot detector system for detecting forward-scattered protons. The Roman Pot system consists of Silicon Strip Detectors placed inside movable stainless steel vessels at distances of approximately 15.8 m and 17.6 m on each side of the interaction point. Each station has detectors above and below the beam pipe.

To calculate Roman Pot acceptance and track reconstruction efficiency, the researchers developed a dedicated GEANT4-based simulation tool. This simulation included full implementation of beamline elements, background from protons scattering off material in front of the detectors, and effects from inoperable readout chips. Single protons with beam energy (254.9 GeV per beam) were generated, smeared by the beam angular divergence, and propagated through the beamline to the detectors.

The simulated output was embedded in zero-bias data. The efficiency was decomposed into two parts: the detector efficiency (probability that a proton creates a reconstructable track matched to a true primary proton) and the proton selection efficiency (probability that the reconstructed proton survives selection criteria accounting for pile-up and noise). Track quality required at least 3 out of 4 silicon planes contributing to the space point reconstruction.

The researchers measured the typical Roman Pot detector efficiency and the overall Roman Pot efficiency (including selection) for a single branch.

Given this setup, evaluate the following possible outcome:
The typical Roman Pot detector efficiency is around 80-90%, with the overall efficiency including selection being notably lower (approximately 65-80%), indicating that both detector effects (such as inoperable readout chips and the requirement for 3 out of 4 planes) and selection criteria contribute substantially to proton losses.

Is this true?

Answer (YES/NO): NO